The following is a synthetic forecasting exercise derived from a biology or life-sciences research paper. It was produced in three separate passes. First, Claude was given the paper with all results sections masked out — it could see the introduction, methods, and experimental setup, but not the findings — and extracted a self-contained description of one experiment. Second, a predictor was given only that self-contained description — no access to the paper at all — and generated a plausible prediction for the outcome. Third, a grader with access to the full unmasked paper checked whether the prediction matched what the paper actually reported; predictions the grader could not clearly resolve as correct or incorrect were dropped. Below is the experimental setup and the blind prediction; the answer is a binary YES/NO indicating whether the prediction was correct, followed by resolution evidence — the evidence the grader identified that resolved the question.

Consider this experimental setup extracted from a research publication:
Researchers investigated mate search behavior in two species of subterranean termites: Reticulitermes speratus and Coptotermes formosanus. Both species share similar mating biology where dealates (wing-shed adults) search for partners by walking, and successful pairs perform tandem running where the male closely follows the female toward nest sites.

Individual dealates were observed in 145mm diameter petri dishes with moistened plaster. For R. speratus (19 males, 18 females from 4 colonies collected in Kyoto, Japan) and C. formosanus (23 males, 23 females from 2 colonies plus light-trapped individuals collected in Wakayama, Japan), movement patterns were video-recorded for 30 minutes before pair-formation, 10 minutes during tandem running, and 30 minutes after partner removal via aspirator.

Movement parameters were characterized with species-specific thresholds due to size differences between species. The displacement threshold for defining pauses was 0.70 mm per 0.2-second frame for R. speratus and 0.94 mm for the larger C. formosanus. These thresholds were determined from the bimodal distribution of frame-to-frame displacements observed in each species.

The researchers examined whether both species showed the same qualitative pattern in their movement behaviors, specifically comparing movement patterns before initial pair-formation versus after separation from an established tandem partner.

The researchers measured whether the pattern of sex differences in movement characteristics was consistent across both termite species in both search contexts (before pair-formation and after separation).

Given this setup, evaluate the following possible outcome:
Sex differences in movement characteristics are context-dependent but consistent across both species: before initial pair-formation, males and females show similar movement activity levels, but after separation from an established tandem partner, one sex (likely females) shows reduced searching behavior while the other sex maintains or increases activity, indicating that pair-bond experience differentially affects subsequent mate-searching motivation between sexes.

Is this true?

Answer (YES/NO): YES